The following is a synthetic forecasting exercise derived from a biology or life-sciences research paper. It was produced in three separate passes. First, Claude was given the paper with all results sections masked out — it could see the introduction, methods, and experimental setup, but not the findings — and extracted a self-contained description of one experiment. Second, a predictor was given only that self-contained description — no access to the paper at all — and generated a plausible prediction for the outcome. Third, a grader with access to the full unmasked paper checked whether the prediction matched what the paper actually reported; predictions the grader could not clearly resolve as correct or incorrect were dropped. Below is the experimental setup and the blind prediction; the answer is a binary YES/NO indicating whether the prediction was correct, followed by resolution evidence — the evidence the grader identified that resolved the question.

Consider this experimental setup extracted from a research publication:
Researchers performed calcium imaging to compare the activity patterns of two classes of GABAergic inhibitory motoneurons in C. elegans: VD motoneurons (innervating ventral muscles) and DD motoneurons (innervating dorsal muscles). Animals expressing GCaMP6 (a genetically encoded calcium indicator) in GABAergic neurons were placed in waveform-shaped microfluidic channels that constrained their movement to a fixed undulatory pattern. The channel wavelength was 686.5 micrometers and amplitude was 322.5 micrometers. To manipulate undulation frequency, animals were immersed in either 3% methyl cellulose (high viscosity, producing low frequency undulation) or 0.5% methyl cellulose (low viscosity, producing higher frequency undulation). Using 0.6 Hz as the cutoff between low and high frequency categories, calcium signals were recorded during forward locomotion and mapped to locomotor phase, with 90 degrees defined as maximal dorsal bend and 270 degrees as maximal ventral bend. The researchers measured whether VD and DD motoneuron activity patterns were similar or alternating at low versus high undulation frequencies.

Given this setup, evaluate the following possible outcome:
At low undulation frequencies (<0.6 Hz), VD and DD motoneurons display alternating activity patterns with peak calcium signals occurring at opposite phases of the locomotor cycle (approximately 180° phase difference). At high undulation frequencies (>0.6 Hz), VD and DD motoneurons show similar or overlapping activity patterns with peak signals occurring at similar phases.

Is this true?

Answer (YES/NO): NO